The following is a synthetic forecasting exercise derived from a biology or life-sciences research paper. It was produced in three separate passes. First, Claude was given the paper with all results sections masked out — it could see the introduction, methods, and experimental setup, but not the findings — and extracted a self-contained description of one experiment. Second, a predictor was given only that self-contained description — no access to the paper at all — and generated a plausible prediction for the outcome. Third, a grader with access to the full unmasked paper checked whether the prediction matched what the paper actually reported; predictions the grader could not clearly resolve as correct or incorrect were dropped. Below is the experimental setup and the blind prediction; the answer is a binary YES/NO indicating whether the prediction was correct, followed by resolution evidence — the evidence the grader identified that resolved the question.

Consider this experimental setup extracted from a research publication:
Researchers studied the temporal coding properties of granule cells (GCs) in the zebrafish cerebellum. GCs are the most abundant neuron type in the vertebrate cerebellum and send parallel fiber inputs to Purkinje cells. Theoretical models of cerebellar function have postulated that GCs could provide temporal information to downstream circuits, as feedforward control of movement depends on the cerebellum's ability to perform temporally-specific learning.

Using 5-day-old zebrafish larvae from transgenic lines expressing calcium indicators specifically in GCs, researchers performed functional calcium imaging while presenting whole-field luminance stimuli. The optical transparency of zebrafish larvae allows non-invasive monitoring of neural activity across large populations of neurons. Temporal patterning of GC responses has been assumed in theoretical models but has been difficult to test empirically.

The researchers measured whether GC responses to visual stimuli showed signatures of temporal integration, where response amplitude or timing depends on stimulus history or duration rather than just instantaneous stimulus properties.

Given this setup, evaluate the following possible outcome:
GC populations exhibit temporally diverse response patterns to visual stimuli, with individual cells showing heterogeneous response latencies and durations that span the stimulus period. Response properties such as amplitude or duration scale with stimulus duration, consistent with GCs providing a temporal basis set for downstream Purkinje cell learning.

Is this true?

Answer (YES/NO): YES